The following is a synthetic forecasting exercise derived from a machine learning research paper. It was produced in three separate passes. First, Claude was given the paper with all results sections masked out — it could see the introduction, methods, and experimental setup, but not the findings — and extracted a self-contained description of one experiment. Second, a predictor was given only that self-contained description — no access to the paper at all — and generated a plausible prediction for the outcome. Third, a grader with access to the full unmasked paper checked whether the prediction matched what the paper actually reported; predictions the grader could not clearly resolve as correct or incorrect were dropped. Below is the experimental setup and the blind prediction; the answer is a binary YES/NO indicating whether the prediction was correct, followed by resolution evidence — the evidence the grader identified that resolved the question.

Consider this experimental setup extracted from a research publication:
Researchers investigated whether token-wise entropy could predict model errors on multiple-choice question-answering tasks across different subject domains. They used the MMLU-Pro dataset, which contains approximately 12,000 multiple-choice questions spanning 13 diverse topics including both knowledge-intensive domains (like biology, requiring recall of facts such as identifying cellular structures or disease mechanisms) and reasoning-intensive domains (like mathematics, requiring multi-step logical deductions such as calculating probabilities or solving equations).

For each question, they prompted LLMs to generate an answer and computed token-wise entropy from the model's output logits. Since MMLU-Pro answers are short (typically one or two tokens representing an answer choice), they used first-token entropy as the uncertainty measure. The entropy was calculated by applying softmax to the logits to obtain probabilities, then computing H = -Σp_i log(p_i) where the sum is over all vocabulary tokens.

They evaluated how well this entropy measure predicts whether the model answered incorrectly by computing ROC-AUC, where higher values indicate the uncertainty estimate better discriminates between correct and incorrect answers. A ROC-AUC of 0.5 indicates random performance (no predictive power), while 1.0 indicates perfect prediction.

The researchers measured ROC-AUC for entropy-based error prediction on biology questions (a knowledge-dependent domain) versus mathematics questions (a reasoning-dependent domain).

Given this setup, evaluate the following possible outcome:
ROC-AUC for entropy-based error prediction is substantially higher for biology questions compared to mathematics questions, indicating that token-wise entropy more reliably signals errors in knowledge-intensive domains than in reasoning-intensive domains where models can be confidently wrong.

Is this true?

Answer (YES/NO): YES